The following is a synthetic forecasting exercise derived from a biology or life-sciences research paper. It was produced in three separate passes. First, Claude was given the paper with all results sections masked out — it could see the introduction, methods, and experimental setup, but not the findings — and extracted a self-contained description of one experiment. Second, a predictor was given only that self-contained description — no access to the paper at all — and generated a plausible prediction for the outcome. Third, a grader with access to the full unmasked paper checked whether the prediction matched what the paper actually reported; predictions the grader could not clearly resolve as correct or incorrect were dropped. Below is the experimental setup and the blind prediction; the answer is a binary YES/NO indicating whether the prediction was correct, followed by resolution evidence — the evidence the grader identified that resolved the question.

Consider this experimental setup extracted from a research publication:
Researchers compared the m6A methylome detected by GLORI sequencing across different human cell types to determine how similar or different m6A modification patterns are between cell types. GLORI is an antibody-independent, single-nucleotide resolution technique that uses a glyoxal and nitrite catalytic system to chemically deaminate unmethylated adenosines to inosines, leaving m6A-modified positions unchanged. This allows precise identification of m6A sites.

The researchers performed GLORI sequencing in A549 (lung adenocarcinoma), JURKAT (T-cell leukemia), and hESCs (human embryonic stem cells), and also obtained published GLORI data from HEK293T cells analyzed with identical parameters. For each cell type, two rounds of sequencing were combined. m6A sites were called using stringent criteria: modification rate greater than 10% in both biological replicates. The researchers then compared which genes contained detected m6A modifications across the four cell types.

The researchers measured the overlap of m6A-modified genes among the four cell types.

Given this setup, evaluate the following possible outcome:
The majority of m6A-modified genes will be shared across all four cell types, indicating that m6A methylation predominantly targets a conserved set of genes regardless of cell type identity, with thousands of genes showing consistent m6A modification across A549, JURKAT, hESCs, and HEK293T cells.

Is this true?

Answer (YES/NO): NO